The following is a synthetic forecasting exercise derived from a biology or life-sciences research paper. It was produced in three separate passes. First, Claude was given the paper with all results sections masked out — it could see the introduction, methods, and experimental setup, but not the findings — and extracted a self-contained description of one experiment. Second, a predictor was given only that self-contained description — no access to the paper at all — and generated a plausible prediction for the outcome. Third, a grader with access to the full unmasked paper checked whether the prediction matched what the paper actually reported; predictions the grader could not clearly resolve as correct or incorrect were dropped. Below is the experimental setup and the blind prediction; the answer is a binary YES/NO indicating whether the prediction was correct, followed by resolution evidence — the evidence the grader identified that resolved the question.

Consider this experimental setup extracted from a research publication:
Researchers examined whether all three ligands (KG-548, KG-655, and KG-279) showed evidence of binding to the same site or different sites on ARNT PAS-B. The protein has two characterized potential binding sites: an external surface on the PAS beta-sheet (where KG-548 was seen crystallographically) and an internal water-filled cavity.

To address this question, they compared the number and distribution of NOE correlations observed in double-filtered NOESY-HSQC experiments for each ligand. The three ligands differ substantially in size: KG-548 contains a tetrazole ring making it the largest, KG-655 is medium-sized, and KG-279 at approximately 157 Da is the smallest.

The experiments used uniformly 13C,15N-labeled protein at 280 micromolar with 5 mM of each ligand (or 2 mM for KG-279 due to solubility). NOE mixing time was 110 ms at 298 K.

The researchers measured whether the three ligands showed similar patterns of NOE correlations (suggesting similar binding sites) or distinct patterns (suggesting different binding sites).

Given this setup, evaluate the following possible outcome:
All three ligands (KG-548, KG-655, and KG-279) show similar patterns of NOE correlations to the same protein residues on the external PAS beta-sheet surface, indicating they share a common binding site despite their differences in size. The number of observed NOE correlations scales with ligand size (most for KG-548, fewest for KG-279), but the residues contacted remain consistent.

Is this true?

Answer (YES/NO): NO